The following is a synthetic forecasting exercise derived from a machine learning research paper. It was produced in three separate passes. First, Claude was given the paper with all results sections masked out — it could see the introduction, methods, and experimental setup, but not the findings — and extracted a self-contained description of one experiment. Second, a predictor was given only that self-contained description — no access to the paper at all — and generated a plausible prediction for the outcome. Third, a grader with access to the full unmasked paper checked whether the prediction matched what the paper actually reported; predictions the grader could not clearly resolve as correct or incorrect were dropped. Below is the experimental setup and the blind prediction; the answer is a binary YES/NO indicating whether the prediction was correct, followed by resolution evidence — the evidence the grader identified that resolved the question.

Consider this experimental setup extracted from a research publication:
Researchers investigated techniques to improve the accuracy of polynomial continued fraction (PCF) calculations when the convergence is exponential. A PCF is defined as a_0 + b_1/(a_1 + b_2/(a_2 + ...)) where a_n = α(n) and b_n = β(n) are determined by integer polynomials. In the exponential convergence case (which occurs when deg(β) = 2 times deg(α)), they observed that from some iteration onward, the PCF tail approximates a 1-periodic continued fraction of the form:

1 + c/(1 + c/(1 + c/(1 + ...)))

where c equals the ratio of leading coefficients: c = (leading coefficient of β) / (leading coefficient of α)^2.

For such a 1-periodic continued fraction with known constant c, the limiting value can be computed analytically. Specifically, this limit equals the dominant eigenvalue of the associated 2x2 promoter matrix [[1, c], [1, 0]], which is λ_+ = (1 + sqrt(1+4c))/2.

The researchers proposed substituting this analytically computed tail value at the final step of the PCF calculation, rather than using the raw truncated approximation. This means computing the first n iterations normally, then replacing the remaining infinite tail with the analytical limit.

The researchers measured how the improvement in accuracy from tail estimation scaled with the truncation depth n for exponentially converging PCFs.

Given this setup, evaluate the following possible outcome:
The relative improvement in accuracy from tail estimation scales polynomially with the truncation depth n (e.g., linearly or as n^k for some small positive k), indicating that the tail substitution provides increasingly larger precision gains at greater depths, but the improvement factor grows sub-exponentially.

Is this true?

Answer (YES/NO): NO